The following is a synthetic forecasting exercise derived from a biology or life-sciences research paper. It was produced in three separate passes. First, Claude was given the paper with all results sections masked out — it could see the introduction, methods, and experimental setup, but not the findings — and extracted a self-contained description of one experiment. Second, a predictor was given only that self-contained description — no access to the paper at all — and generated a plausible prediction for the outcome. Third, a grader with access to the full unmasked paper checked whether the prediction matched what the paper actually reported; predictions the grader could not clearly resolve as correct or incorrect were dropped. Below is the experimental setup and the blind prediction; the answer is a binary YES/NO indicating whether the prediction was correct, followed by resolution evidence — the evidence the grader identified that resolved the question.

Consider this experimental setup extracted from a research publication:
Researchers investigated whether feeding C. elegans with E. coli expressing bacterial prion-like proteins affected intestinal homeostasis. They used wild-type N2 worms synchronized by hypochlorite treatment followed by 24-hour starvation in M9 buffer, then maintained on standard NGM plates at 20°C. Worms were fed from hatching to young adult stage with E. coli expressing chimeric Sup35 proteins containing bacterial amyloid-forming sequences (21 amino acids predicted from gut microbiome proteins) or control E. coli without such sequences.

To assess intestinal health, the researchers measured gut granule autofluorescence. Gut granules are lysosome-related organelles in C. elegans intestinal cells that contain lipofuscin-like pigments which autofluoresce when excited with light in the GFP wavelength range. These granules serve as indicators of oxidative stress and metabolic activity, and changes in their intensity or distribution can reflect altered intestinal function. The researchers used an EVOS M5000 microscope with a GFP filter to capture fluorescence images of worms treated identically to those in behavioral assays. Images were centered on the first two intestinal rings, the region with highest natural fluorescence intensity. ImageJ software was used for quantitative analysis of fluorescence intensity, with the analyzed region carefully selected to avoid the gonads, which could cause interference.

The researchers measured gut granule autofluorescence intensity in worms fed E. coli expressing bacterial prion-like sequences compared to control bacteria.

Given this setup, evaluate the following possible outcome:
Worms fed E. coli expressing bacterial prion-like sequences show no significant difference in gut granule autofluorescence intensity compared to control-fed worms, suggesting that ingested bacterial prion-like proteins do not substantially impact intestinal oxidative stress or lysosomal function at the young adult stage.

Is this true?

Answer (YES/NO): NO